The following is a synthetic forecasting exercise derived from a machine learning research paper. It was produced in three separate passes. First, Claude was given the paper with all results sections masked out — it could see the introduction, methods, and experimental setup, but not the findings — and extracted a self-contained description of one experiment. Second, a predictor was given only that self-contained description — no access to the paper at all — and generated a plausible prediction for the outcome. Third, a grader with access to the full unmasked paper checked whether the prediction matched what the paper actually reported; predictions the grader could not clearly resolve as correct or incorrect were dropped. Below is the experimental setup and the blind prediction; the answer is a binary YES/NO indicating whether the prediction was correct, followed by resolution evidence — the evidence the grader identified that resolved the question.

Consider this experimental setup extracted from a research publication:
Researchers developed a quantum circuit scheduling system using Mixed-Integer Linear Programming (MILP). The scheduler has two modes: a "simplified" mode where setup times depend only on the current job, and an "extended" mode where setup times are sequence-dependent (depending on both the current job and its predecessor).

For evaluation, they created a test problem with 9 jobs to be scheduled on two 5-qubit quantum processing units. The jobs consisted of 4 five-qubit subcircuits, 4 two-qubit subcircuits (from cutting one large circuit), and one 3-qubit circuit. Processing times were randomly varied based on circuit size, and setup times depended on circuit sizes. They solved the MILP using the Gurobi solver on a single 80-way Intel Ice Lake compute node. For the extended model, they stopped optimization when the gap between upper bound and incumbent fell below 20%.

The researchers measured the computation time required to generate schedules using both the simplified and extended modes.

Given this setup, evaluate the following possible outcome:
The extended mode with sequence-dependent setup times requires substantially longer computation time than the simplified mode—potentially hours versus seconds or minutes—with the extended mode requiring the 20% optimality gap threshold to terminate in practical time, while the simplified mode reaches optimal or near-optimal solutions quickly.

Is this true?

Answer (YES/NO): YES